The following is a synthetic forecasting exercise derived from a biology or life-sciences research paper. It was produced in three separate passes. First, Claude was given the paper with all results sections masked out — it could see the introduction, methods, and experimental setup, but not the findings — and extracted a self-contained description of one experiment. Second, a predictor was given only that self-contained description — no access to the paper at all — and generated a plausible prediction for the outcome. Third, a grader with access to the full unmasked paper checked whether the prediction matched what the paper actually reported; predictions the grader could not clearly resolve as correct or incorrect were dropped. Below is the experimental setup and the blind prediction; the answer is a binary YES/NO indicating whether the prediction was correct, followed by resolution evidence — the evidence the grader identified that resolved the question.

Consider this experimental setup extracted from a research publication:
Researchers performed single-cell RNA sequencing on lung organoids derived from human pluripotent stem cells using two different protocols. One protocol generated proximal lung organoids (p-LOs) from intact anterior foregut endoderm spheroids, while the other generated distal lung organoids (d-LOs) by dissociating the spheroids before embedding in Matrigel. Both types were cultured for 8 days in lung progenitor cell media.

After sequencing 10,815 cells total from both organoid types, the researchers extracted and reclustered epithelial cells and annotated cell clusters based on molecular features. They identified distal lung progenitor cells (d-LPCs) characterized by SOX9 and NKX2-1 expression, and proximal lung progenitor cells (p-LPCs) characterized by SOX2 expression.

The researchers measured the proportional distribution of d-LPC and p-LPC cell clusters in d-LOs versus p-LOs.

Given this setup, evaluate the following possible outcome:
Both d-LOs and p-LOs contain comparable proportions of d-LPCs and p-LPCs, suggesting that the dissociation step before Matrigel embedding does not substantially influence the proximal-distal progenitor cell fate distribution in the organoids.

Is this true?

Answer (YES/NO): NO